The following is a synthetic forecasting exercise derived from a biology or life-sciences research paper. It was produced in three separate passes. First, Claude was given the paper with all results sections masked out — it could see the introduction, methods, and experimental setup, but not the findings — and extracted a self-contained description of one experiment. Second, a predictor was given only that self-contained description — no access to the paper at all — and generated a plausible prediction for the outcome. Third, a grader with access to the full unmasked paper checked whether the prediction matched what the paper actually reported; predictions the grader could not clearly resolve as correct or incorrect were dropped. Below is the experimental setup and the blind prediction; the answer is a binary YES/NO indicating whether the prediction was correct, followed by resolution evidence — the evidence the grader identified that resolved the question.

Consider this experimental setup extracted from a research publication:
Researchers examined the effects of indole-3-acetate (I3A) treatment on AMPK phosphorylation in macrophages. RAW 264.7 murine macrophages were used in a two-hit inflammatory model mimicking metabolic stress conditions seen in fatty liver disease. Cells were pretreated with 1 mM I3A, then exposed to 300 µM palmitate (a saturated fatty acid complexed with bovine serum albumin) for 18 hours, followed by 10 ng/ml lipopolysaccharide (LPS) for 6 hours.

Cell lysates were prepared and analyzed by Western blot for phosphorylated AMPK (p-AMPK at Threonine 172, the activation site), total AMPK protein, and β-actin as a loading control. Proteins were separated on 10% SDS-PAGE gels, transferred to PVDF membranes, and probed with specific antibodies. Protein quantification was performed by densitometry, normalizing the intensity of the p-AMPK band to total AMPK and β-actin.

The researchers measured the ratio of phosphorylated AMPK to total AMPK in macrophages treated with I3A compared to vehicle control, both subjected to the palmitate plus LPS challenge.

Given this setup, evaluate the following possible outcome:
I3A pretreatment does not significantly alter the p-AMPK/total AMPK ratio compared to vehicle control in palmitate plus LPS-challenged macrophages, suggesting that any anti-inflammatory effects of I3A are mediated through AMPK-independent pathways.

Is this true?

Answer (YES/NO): NO